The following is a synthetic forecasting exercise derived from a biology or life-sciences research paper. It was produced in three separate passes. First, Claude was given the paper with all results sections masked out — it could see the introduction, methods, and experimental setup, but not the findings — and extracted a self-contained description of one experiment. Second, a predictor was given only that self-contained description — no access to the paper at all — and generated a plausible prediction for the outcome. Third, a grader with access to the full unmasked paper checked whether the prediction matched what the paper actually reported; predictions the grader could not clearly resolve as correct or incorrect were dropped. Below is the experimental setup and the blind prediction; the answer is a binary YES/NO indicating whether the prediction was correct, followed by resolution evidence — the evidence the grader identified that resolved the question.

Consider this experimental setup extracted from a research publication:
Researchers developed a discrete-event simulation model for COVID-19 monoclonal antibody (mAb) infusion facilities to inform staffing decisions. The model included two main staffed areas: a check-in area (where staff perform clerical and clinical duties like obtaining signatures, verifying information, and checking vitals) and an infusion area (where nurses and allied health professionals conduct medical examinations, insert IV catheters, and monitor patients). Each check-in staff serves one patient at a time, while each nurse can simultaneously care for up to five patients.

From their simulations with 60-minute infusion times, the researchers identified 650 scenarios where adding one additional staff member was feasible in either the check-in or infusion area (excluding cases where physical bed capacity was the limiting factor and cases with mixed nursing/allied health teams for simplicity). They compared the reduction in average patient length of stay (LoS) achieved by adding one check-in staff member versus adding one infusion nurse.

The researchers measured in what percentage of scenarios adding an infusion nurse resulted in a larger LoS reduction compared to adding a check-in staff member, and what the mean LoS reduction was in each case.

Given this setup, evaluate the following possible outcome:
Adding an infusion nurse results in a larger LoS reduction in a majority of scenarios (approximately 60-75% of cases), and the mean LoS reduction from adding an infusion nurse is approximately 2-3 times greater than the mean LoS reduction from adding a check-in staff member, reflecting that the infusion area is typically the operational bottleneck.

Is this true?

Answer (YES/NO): NO